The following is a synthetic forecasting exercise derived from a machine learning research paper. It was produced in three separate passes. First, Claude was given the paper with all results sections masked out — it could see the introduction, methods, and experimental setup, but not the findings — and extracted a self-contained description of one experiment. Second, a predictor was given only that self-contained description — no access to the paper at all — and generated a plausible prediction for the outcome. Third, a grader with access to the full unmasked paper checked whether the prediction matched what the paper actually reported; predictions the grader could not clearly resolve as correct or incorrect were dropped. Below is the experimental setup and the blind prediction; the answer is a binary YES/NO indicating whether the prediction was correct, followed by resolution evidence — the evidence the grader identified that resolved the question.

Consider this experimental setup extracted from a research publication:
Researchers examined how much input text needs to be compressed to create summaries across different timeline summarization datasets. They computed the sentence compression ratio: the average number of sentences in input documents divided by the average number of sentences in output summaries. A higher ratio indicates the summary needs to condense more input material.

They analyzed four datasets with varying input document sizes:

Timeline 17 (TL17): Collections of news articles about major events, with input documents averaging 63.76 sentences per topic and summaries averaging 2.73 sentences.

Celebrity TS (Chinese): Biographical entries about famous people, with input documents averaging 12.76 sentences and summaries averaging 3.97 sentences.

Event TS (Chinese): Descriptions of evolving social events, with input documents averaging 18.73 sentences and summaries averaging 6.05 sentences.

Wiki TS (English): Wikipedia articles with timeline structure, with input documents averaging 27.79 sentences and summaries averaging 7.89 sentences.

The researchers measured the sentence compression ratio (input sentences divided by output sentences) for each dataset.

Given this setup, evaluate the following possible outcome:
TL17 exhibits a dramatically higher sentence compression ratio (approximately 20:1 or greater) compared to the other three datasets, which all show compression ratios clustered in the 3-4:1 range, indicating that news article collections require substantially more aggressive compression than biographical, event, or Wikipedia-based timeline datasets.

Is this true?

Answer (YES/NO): YES